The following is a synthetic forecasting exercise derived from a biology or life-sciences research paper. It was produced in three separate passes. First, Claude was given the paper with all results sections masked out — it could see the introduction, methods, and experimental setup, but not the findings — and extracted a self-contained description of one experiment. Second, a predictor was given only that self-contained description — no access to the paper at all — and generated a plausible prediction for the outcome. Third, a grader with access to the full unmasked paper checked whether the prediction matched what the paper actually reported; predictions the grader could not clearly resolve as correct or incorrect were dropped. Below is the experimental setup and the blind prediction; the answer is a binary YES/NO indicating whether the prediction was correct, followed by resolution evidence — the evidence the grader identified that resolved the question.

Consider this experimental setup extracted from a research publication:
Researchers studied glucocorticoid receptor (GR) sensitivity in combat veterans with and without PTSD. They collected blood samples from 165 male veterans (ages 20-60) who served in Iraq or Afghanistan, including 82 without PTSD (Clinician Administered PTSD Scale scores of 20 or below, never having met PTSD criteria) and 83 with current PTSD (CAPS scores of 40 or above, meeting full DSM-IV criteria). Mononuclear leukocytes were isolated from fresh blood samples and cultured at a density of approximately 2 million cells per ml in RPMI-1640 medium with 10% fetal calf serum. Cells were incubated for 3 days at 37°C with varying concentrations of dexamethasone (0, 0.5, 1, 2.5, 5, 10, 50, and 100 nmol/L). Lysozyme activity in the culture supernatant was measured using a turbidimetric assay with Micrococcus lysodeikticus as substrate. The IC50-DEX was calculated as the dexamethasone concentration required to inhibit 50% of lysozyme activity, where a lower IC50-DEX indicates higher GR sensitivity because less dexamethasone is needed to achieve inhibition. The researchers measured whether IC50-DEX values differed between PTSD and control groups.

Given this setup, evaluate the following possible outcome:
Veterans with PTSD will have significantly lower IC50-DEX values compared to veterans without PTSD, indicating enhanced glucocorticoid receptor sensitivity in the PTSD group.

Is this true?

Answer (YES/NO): NO